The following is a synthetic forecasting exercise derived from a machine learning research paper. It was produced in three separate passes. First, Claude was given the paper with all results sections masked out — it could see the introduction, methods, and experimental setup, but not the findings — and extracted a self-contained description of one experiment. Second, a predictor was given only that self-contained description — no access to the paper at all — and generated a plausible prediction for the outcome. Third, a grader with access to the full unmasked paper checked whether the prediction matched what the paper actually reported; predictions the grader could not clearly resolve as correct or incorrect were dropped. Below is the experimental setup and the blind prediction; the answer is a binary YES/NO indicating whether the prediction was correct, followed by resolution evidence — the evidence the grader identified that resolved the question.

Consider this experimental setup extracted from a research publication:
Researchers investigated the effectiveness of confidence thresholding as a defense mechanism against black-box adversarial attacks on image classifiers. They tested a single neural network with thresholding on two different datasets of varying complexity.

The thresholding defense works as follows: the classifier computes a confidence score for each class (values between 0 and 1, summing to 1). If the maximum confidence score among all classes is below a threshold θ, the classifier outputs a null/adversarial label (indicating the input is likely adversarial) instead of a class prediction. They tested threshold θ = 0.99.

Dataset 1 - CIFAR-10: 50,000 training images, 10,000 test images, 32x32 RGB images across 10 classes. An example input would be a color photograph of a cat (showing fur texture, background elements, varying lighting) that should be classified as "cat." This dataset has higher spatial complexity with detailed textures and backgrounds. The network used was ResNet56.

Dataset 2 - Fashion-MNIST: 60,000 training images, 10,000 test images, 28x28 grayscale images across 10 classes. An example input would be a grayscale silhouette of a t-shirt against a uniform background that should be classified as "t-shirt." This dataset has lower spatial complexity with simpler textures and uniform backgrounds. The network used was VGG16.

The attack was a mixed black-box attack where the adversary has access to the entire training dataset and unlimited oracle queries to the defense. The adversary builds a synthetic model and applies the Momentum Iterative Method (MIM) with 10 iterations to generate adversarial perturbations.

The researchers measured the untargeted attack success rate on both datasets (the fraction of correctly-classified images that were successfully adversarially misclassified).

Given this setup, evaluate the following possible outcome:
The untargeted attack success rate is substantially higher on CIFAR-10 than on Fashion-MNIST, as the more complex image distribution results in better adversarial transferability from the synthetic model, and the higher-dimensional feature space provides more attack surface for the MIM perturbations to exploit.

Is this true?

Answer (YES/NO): NO